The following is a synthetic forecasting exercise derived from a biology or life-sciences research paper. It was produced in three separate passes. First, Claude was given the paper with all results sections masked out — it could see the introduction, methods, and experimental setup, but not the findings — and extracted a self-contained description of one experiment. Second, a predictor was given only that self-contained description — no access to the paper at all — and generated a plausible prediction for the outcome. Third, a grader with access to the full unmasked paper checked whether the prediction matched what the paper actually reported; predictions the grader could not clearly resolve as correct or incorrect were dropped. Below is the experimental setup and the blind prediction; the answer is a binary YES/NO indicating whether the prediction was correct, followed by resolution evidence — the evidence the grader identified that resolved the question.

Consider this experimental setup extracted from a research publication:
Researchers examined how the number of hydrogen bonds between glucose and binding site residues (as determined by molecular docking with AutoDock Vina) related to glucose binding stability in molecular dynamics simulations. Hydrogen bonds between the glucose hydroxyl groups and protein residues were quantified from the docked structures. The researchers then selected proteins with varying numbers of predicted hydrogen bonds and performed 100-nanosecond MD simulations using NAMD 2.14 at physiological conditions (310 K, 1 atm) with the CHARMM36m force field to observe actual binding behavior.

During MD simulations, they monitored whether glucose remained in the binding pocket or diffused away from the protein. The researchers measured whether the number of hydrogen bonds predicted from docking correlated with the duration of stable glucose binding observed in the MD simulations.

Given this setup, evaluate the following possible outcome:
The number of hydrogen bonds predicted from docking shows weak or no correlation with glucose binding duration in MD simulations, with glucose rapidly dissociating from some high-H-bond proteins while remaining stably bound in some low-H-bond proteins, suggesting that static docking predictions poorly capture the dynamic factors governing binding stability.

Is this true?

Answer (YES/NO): NO